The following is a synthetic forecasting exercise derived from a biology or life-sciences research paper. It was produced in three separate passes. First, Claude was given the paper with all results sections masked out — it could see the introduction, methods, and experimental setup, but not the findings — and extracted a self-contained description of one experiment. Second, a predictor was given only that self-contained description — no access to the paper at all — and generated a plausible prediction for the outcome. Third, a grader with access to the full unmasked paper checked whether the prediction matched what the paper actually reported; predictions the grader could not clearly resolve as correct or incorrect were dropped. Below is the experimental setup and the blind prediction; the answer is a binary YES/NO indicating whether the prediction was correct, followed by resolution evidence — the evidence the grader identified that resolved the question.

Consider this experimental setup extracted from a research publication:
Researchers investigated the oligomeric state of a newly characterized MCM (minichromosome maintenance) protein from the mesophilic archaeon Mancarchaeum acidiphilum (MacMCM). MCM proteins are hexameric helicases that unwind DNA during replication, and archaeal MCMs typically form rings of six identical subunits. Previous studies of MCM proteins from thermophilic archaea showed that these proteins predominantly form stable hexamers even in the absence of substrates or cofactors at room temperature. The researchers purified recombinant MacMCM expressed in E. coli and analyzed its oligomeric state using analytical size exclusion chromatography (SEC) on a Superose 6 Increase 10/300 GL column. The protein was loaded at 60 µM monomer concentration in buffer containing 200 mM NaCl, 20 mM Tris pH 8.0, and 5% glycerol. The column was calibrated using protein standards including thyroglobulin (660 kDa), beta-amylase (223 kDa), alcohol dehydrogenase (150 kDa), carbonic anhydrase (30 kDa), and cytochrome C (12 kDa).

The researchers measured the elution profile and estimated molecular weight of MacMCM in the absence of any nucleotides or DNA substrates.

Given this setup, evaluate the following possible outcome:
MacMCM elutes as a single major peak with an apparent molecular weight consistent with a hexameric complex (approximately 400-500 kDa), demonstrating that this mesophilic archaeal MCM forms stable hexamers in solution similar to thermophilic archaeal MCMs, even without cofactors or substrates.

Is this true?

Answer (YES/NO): NO